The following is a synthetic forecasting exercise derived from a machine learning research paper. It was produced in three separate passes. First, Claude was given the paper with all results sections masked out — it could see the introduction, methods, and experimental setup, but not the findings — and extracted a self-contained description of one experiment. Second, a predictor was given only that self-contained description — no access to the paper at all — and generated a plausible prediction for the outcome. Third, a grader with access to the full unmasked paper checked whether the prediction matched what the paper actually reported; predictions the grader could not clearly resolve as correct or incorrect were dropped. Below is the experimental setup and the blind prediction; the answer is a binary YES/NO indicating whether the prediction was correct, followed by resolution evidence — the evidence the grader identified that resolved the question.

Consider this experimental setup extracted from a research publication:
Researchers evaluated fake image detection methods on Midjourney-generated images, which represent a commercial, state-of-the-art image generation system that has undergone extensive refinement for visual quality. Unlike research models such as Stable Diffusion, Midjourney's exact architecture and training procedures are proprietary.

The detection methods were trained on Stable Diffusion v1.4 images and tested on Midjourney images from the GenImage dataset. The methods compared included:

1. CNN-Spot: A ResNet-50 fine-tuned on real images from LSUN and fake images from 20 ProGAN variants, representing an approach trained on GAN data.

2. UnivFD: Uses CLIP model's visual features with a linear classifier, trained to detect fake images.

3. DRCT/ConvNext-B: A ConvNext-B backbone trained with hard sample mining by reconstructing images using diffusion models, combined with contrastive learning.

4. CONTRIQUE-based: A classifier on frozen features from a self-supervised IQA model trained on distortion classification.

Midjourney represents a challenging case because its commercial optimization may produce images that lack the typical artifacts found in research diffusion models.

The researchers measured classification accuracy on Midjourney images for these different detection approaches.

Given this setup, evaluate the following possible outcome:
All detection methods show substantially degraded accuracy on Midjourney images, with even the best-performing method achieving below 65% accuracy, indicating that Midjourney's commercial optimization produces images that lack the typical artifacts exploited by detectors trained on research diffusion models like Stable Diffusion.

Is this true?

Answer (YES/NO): NO